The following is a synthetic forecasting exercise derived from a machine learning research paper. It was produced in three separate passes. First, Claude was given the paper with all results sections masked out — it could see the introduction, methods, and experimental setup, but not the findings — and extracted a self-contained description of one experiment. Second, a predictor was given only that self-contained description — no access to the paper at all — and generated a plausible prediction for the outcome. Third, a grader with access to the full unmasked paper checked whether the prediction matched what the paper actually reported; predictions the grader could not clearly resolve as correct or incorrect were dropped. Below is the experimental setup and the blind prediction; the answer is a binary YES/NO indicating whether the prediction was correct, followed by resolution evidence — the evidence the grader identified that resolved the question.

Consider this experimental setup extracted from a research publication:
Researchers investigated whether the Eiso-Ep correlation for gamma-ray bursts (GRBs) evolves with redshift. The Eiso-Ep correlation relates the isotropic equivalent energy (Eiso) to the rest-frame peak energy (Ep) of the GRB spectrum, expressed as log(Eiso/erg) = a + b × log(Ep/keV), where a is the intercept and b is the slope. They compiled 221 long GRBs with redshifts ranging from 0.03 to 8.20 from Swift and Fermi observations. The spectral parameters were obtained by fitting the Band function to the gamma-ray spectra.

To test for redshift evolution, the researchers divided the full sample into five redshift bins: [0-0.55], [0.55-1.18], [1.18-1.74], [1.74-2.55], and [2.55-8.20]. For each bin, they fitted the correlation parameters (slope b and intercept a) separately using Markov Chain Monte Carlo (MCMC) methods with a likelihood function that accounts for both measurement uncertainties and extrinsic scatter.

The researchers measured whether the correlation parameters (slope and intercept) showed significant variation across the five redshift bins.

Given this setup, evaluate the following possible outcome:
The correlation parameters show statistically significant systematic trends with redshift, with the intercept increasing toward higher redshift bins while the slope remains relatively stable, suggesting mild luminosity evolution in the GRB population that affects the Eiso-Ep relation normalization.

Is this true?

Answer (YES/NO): NO